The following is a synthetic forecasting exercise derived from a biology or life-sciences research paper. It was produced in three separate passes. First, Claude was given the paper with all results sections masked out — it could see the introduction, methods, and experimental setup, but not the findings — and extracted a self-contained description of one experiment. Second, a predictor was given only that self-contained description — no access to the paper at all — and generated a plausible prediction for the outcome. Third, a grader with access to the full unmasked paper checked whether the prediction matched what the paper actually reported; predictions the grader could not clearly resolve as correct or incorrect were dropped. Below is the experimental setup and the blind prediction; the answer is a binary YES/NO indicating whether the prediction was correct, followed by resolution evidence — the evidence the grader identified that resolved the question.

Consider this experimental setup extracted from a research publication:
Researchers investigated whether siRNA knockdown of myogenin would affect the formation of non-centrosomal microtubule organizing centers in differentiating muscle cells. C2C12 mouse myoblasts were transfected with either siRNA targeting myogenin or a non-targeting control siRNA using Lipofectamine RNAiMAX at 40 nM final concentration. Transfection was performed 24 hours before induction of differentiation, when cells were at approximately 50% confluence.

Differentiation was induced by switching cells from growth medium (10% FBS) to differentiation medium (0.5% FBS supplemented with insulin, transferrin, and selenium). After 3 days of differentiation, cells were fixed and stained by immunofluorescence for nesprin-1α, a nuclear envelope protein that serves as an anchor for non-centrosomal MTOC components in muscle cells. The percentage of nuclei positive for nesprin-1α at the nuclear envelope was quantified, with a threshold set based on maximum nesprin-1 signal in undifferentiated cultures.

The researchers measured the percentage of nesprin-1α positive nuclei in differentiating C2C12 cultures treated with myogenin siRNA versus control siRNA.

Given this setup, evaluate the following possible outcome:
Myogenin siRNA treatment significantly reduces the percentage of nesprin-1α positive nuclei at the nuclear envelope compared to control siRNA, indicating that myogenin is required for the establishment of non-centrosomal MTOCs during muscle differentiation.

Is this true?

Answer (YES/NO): NO